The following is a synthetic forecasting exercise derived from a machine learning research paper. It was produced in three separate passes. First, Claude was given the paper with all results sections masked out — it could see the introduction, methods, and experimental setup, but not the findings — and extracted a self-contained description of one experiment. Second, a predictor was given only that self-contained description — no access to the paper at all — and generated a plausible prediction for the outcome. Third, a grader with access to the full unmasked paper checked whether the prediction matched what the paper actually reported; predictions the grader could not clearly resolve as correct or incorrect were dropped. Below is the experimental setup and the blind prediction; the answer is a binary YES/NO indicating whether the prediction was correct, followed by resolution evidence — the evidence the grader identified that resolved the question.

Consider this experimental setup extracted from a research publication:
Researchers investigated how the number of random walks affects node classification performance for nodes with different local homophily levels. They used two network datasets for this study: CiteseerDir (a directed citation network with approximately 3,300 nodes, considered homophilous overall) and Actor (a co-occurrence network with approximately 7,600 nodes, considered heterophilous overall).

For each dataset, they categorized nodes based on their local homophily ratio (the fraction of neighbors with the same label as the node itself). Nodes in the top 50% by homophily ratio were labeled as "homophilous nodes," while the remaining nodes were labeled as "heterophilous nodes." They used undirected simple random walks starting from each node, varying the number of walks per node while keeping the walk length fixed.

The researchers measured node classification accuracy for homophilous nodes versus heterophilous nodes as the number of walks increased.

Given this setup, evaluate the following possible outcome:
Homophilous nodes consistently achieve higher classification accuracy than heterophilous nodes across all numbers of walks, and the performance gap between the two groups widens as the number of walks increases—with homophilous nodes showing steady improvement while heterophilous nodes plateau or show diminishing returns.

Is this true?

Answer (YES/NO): NO